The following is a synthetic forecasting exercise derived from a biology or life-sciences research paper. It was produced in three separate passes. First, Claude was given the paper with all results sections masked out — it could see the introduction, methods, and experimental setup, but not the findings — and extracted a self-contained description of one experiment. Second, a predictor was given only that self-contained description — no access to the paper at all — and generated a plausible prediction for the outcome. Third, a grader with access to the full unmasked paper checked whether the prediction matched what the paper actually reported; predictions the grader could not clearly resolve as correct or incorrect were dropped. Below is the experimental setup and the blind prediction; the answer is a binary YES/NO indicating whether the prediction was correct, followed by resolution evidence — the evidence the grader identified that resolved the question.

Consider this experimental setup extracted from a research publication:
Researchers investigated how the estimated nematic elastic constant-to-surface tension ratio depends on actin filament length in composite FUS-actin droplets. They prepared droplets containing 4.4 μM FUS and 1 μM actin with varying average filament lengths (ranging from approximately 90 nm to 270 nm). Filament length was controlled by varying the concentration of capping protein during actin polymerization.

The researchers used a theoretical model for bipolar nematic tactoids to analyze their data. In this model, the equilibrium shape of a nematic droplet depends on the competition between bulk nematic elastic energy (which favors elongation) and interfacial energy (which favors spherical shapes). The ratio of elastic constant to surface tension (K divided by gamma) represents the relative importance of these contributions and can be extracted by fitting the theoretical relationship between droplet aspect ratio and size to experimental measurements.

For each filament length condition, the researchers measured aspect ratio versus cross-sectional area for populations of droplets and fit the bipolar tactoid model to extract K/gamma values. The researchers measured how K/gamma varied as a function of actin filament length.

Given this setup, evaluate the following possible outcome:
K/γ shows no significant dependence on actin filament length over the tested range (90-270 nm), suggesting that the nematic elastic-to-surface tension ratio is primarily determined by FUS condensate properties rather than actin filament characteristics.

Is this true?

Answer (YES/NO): NO